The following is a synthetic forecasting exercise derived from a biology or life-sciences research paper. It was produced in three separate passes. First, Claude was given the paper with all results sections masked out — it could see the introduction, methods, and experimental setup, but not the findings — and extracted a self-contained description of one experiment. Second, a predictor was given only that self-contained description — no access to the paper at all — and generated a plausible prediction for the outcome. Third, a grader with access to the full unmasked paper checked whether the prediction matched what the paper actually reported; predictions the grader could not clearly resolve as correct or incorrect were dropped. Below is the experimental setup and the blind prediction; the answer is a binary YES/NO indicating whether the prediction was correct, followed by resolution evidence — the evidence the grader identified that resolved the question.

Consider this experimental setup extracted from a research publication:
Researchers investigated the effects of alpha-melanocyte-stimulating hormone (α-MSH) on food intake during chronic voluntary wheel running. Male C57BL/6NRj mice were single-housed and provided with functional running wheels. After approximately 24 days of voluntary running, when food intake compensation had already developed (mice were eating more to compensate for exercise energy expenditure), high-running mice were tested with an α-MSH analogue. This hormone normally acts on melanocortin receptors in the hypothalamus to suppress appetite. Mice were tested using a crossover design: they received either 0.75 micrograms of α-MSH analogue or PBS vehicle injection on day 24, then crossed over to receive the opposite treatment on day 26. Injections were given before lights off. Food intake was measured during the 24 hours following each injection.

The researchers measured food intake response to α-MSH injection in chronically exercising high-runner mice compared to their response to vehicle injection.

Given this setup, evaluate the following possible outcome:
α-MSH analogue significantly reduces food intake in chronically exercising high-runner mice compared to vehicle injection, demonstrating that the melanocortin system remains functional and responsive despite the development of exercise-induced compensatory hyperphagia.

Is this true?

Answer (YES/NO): YES